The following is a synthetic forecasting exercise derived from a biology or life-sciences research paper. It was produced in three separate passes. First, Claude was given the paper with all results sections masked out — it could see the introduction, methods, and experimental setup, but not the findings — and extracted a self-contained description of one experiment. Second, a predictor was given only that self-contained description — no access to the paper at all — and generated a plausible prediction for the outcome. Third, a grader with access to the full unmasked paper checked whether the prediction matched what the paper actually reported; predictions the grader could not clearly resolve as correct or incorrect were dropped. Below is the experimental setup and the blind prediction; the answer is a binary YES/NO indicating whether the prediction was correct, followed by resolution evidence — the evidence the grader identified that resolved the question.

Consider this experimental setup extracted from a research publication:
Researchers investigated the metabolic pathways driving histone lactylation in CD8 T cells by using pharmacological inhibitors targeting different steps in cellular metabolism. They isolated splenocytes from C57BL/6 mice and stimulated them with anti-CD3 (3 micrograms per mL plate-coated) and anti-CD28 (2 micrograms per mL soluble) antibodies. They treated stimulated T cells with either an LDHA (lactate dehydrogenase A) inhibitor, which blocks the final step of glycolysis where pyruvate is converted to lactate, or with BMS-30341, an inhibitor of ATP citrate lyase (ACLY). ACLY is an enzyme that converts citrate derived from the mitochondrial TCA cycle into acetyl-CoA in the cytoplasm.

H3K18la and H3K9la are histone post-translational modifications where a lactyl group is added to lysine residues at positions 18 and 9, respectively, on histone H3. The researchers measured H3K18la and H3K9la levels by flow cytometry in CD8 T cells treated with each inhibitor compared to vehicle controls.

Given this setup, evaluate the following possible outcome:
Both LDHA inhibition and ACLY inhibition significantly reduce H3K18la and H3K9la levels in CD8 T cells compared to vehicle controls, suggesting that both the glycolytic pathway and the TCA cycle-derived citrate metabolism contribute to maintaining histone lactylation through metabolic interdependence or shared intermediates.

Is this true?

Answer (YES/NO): NO